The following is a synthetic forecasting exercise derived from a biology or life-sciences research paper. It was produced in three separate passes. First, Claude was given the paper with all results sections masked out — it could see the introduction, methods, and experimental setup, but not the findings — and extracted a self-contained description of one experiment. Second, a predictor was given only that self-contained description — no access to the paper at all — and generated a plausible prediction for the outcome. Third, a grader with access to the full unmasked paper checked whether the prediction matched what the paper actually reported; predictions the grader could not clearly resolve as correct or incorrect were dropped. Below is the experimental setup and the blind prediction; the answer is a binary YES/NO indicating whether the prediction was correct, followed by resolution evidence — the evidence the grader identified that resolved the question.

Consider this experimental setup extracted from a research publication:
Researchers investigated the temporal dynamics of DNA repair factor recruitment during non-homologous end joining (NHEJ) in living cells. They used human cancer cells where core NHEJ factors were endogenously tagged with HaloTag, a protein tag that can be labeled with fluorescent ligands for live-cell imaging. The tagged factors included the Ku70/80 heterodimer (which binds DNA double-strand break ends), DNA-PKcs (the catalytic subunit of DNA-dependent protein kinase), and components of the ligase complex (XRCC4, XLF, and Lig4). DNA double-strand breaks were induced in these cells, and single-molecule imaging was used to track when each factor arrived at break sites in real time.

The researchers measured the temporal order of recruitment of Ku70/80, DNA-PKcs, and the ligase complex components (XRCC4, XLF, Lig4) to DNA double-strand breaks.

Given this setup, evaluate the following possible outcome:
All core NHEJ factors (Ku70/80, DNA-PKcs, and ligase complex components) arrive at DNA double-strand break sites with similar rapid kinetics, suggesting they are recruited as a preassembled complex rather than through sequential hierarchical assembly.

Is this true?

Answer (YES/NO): NO